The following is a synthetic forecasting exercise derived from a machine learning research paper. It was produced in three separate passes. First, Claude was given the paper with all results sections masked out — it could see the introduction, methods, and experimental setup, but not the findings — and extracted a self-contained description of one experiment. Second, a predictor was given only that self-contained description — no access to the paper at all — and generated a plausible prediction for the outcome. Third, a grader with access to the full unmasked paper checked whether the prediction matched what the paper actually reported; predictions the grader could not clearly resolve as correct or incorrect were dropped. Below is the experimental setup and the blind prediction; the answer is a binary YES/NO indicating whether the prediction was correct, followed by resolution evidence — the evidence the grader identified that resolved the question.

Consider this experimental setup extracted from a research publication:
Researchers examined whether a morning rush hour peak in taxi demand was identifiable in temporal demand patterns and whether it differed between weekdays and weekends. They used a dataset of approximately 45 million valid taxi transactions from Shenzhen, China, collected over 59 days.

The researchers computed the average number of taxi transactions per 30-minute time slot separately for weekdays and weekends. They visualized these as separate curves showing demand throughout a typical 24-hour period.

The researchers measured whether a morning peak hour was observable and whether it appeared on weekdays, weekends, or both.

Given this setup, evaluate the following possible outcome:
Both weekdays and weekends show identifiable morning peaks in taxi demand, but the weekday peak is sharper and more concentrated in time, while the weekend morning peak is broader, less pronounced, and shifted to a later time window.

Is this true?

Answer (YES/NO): NO